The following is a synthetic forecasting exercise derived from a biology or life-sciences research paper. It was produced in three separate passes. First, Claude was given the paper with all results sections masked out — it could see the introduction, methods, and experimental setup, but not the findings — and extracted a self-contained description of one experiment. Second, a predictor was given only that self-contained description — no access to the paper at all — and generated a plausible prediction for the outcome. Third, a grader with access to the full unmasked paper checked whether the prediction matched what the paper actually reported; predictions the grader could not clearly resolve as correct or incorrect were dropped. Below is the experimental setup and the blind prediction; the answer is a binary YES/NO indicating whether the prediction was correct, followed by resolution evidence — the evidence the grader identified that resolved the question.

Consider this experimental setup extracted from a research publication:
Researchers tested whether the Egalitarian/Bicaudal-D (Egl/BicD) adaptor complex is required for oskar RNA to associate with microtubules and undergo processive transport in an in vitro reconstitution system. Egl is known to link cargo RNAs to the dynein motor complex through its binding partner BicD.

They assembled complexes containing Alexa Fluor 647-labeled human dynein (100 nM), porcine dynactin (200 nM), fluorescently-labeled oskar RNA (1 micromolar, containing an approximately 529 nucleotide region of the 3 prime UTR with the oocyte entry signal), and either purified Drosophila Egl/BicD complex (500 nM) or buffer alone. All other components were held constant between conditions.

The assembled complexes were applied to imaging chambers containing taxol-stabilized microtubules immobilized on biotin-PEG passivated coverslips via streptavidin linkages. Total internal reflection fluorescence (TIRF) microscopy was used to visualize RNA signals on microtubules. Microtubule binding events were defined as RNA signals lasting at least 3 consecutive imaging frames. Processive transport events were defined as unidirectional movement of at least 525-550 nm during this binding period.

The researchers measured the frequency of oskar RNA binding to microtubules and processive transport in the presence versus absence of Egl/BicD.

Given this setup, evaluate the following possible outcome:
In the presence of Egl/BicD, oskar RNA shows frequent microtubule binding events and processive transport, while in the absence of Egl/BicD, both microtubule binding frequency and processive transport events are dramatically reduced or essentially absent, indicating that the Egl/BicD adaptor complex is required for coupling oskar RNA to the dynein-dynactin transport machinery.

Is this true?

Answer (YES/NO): YES